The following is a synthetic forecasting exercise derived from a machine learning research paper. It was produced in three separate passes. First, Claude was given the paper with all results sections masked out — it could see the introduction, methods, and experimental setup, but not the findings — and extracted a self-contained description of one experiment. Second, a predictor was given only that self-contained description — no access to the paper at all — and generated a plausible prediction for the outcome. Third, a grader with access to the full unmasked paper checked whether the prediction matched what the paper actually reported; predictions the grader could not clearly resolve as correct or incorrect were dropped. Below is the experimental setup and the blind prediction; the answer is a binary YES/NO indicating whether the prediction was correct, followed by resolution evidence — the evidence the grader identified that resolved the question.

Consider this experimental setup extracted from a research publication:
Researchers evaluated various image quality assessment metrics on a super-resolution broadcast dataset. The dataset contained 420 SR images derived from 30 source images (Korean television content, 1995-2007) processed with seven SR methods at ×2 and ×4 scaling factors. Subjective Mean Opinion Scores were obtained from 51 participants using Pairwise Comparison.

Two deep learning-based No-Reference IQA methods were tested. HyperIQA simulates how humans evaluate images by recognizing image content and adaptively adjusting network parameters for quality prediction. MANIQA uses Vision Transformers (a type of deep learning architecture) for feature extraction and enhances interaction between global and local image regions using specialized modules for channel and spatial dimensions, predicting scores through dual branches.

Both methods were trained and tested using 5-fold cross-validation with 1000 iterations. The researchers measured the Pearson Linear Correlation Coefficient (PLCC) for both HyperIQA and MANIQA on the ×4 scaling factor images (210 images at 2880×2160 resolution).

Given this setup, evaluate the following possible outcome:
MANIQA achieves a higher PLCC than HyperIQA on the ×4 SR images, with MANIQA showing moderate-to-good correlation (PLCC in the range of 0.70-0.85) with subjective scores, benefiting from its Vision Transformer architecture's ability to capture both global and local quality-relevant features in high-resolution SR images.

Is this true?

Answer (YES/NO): YES